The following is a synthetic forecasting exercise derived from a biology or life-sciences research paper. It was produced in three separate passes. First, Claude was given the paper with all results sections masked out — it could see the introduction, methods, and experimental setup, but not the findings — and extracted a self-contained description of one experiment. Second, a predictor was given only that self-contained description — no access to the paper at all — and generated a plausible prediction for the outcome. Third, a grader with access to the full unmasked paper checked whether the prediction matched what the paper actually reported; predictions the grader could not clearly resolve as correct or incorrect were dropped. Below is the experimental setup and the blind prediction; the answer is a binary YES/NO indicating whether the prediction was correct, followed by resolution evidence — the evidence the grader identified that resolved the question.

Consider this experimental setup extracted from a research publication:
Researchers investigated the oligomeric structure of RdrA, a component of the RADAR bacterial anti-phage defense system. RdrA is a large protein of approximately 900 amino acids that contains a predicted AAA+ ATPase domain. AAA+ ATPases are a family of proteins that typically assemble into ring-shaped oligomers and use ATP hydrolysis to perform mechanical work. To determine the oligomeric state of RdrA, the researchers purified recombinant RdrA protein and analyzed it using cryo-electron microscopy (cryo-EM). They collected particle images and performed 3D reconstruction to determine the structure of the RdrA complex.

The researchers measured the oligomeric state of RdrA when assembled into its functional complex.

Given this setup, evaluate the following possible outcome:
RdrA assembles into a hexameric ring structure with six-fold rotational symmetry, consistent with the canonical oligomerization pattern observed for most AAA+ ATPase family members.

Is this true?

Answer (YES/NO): NO